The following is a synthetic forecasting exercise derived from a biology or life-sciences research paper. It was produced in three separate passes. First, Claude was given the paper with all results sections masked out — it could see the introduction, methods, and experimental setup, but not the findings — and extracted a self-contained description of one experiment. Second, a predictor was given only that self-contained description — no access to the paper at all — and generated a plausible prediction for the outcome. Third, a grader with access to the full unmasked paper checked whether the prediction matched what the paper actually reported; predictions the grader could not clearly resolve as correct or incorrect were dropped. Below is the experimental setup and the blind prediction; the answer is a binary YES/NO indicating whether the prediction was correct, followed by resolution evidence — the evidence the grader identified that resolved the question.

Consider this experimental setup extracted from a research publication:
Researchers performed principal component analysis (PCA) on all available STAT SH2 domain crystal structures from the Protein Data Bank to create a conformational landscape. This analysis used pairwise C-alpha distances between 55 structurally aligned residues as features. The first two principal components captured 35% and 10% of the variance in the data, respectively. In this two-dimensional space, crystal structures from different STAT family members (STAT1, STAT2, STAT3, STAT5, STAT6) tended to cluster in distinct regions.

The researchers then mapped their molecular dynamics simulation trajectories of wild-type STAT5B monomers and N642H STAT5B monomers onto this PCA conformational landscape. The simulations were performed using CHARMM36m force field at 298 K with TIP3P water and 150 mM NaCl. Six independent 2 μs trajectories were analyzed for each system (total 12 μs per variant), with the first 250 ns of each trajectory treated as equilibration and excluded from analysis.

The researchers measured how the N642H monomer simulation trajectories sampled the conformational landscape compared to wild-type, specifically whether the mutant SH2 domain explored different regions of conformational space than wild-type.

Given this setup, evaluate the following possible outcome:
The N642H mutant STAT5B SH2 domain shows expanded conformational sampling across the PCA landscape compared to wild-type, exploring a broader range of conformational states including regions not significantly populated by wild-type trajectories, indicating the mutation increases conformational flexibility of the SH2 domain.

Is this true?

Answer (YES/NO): NO